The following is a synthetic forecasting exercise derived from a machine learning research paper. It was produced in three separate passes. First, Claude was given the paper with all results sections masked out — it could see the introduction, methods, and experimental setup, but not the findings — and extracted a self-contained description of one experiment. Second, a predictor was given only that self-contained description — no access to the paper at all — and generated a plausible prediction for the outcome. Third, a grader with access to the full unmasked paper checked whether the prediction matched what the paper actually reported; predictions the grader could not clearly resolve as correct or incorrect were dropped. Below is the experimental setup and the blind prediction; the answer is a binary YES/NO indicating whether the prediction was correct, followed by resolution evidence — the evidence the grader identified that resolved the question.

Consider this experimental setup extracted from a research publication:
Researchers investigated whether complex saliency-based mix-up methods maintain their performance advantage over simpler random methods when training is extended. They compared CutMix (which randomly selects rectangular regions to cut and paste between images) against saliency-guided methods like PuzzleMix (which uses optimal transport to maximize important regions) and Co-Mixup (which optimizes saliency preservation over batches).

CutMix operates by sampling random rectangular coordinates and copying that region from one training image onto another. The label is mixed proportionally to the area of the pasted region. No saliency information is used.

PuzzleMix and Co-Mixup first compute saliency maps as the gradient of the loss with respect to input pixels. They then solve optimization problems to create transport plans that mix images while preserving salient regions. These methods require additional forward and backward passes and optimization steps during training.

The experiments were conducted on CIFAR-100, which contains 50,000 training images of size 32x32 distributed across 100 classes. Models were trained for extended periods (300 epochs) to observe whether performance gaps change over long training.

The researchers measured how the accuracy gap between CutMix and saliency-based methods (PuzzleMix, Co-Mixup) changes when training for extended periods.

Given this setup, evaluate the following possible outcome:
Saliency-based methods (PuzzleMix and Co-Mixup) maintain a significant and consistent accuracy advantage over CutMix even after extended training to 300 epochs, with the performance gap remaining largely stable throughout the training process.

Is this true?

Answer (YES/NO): NO